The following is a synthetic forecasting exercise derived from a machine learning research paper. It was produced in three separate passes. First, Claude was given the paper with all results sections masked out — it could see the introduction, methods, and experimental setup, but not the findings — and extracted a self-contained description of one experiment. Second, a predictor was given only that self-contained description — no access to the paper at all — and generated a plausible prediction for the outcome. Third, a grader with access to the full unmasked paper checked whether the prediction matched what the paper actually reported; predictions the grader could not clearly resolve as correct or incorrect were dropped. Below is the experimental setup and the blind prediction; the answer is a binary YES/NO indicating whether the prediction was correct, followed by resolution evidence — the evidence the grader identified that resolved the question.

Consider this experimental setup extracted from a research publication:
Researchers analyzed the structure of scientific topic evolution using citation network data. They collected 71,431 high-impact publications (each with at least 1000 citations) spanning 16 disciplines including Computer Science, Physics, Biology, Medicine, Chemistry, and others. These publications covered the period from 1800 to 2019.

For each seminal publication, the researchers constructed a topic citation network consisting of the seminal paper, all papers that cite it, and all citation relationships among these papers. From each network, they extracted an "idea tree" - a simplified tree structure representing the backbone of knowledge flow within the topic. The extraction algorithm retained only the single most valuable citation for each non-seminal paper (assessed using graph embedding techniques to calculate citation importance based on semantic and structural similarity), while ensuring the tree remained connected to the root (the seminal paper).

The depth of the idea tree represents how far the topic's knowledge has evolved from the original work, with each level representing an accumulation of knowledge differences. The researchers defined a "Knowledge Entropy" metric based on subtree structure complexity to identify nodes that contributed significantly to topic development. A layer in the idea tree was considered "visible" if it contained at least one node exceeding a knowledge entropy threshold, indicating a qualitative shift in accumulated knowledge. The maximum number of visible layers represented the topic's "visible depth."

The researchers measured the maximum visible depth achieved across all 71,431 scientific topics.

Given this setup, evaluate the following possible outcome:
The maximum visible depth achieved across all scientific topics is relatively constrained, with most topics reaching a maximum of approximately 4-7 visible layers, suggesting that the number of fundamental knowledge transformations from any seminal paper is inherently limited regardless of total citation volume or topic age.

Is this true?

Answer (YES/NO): NO